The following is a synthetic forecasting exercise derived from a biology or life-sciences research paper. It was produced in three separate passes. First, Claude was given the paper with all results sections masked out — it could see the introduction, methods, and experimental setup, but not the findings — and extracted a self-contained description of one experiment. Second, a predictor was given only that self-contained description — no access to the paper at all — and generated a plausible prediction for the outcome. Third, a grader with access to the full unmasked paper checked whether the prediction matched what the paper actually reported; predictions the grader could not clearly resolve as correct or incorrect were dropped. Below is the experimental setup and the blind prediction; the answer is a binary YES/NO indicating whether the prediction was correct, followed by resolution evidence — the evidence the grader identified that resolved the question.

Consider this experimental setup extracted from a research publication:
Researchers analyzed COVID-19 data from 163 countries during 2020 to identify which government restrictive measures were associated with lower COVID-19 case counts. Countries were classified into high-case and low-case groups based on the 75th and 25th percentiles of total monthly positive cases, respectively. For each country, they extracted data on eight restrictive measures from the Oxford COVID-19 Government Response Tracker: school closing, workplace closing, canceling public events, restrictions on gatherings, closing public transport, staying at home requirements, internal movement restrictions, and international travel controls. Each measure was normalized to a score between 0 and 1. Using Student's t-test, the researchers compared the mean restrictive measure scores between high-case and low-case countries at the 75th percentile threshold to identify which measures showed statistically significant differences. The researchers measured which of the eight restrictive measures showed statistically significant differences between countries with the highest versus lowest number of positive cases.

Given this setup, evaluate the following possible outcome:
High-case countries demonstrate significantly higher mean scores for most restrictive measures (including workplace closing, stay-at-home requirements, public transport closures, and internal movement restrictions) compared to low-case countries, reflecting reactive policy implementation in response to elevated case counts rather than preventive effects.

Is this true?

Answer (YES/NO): NO